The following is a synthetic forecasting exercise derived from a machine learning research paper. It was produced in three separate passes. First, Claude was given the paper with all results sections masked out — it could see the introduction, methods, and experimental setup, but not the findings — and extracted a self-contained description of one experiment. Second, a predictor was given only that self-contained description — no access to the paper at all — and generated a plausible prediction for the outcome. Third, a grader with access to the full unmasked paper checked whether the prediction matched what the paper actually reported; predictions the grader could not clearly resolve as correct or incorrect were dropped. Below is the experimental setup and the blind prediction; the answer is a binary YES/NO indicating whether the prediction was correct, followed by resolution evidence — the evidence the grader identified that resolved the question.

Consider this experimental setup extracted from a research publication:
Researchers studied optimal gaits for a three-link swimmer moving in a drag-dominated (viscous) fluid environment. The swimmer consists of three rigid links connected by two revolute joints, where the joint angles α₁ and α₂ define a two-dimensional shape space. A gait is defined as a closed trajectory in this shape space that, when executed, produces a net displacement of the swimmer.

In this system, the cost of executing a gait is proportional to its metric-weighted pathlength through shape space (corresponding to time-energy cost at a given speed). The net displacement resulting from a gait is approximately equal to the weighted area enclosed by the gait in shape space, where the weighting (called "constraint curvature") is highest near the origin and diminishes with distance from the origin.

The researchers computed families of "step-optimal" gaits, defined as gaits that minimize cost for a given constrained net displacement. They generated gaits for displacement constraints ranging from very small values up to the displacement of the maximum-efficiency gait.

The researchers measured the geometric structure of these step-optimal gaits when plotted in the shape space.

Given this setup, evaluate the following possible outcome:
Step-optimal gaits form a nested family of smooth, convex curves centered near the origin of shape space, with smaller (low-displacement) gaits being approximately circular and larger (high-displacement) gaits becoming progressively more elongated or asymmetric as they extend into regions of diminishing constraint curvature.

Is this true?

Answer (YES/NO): NO